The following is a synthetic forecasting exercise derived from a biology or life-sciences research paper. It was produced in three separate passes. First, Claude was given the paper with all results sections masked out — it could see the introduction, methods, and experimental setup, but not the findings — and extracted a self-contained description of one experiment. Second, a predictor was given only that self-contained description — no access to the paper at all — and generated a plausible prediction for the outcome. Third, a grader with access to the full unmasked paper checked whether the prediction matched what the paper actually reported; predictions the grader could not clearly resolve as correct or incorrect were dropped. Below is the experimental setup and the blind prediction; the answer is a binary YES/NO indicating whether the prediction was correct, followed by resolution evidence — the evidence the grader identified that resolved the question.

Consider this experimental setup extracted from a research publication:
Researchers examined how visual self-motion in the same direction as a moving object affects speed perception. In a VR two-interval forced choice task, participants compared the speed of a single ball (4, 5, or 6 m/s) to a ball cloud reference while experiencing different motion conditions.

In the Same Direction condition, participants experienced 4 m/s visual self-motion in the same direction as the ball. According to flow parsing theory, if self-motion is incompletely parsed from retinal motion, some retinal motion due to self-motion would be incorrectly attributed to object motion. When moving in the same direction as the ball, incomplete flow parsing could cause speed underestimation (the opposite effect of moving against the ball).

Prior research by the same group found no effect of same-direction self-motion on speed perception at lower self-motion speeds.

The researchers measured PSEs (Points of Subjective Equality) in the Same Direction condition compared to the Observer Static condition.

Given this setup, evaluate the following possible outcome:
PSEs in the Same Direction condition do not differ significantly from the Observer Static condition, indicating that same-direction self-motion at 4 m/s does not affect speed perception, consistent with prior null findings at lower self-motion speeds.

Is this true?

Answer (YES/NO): YES